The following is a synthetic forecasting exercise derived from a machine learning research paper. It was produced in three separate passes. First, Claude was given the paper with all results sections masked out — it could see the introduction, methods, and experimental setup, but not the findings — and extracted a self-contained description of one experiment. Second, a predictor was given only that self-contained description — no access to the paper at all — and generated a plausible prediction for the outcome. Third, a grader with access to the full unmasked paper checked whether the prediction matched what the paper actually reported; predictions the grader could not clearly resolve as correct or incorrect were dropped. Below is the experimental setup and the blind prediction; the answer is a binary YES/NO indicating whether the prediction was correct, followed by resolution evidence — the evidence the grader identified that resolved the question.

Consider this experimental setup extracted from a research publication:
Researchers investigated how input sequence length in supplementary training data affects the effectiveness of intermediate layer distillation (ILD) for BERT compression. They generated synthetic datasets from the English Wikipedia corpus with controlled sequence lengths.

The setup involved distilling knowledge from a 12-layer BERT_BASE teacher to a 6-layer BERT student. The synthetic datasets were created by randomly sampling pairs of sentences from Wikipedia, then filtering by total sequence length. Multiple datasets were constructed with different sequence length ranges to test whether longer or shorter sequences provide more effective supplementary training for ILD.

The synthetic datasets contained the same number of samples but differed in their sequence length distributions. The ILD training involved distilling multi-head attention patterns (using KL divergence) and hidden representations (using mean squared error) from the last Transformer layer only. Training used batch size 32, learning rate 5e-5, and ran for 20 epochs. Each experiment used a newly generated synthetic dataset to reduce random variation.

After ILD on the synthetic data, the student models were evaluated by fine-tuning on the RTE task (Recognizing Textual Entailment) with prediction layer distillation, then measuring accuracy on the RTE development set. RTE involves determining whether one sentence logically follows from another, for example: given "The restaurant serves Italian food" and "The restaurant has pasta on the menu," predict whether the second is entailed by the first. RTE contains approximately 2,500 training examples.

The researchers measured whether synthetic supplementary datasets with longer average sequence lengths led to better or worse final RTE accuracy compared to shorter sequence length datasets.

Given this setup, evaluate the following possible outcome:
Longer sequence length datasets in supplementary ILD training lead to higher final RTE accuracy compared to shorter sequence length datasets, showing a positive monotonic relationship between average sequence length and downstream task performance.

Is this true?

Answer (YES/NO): YES